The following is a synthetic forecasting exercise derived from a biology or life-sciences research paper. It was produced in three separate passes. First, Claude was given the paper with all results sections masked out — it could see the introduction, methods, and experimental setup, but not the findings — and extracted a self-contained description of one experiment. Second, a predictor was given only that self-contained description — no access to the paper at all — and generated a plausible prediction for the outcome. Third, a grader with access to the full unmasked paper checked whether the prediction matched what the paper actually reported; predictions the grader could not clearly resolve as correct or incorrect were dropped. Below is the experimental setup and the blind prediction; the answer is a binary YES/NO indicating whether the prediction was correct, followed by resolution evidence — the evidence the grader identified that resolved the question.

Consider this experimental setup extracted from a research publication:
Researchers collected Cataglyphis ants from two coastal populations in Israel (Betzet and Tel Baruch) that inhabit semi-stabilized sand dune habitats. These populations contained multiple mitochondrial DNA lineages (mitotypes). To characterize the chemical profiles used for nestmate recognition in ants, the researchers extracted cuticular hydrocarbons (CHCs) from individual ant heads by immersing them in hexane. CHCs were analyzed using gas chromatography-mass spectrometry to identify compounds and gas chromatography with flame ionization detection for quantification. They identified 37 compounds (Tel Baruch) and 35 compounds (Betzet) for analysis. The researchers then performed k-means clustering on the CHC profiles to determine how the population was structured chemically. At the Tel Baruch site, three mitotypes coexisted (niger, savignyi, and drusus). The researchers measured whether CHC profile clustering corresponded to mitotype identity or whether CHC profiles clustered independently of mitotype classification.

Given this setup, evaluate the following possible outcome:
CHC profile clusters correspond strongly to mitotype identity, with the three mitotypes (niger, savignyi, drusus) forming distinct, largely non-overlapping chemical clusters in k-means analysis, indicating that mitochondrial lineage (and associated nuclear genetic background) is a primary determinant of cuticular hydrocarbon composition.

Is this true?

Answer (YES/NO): NO